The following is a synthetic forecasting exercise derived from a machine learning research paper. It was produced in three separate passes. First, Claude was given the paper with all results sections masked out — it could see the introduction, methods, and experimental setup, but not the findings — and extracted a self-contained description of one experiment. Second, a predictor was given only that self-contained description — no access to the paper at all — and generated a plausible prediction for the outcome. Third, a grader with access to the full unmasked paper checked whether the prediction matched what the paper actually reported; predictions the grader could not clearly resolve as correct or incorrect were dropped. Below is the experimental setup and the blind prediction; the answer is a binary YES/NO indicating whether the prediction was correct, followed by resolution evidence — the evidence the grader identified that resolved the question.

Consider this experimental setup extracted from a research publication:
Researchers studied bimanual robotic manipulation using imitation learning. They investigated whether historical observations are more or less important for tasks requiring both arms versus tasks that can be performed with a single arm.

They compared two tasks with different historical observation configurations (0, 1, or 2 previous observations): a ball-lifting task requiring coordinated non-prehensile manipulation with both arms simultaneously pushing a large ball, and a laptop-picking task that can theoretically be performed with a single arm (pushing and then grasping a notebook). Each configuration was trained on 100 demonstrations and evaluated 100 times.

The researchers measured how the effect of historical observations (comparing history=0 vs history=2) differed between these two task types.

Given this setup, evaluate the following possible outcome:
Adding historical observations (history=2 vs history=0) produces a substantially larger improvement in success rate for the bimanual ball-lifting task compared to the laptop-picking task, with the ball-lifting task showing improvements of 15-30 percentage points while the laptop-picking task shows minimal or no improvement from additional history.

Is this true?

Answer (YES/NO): NO